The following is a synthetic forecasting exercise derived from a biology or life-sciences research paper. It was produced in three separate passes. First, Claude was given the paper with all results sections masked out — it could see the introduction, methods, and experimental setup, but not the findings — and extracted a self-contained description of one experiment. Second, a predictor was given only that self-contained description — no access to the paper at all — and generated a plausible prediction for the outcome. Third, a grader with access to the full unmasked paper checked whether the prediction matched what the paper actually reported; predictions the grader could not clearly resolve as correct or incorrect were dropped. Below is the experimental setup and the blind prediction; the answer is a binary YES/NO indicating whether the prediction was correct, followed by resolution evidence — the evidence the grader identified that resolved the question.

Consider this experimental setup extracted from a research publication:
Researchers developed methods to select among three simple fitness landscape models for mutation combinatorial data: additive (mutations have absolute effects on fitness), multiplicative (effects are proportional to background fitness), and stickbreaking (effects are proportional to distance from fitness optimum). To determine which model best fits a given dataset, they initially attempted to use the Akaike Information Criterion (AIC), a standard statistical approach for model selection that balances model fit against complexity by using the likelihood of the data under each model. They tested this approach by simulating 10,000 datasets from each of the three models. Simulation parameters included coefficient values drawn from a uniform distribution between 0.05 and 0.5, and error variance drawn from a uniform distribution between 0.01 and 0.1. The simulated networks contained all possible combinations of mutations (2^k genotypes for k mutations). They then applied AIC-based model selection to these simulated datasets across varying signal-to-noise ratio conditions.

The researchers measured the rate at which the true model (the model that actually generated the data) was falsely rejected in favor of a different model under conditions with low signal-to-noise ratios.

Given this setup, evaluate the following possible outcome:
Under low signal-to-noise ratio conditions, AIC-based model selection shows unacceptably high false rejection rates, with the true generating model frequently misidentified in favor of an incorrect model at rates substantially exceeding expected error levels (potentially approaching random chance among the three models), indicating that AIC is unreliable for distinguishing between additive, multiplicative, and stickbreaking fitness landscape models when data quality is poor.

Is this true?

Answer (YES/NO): NO